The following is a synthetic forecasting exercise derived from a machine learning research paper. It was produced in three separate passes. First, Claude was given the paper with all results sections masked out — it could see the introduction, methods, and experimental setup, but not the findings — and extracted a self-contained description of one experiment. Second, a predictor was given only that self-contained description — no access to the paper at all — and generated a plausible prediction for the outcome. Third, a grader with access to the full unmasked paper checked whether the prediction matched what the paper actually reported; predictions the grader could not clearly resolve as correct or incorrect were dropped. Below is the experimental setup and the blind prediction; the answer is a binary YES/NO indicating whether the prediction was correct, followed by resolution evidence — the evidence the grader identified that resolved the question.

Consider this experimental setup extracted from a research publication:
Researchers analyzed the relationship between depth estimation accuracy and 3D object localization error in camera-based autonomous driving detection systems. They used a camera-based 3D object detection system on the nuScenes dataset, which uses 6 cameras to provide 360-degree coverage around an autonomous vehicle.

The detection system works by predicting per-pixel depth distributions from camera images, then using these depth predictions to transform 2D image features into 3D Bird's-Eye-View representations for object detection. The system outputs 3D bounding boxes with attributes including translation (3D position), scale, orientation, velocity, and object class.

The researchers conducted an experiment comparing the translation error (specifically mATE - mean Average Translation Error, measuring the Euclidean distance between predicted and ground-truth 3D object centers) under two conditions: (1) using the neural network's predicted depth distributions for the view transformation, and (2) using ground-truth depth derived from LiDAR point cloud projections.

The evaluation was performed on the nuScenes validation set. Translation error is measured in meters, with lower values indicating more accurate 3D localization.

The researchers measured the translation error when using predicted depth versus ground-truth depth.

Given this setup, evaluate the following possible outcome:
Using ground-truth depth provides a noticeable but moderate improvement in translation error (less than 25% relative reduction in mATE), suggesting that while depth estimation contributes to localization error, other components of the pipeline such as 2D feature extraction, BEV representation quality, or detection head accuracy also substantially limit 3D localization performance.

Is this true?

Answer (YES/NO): NO